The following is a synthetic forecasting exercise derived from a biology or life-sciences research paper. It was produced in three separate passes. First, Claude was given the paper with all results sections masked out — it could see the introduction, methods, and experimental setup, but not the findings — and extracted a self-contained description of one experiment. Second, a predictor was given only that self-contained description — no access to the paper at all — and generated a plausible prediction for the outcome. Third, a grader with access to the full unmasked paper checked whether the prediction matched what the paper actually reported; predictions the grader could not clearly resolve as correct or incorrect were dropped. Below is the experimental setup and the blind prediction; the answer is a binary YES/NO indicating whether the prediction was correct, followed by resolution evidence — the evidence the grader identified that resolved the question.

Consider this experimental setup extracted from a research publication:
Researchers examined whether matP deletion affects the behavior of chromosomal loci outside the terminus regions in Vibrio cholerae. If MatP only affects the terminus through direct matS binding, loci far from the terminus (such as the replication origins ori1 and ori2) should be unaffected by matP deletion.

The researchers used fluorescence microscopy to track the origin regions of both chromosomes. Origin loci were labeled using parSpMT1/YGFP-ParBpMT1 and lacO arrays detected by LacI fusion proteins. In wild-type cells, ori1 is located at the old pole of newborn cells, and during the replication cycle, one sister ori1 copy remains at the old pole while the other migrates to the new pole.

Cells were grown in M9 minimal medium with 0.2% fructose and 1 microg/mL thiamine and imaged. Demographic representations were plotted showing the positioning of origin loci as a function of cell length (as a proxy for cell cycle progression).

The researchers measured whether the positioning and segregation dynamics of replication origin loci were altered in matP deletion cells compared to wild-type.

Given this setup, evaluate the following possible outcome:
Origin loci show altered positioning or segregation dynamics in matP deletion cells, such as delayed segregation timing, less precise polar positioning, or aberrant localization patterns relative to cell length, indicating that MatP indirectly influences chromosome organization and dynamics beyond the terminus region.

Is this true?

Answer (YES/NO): NO